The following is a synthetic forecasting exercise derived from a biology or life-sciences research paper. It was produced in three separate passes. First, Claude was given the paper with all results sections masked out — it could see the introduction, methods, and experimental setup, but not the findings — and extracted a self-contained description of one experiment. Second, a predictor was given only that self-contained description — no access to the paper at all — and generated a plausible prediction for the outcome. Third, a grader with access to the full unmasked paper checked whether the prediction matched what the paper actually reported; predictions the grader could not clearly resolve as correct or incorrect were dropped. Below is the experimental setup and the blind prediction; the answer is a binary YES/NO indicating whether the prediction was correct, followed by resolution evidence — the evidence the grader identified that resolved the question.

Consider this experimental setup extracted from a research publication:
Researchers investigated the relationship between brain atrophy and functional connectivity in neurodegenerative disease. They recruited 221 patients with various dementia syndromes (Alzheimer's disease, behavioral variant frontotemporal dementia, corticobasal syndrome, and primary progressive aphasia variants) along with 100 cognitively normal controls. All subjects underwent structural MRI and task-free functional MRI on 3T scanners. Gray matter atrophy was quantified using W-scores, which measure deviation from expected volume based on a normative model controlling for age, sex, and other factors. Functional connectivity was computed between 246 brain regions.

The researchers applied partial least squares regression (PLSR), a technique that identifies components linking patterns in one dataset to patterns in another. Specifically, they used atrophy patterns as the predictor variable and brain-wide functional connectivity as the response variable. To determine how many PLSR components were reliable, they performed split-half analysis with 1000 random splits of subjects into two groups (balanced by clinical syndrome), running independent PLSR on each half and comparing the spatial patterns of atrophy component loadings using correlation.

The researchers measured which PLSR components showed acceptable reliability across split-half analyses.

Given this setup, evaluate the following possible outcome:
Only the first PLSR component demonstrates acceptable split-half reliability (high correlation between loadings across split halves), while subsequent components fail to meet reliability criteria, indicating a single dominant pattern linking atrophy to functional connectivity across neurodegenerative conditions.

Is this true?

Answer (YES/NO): NO